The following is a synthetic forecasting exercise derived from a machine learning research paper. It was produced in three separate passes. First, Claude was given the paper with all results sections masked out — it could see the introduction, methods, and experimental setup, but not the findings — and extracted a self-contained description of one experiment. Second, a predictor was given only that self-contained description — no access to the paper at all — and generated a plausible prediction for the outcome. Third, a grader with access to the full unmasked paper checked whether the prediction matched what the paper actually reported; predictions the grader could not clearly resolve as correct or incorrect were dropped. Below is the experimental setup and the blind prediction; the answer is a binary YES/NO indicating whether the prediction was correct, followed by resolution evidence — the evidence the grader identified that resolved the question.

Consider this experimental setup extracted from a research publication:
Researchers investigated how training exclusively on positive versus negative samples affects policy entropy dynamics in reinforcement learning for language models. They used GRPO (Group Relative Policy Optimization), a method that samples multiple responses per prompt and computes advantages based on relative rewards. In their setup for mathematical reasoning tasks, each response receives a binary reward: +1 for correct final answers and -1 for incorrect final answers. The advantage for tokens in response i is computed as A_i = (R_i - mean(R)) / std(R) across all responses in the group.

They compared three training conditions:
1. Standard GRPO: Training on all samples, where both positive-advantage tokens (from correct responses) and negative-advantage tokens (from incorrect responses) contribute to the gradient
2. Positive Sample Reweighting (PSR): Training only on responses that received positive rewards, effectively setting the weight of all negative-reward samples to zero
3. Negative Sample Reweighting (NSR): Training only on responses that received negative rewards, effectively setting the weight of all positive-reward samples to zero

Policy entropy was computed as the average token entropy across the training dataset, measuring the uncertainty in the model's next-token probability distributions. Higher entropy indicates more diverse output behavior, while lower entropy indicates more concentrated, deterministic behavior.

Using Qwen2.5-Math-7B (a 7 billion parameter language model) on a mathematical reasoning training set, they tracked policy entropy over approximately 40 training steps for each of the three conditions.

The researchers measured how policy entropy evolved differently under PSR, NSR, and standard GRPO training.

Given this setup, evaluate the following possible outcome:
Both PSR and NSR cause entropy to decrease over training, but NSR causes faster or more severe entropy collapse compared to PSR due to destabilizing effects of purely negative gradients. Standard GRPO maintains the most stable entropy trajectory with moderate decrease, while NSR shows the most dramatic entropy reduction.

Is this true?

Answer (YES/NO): NO